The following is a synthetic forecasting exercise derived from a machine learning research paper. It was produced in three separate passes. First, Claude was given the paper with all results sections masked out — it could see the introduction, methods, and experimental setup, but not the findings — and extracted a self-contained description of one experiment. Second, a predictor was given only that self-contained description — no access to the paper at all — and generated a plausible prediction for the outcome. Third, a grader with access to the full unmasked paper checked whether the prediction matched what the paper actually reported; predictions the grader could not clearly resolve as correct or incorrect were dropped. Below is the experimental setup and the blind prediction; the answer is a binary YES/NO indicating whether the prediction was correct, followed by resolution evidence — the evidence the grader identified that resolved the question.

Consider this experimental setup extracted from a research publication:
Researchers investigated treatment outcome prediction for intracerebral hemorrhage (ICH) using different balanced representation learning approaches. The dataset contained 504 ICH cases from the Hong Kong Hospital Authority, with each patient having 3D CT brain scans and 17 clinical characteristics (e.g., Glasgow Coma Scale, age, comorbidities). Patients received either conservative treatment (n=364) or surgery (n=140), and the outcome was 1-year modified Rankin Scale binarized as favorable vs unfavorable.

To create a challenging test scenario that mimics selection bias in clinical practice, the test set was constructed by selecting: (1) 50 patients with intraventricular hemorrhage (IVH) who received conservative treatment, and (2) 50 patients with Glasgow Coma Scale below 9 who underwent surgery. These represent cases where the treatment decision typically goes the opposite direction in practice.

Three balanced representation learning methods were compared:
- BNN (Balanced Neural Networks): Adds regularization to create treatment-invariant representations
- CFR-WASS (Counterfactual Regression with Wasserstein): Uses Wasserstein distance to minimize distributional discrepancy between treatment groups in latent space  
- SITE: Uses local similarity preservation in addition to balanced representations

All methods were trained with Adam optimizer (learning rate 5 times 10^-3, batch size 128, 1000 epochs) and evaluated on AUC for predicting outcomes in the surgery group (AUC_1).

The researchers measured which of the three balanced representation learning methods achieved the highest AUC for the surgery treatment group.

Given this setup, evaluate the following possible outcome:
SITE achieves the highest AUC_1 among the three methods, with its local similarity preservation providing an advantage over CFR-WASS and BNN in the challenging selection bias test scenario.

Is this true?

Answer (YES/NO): NO